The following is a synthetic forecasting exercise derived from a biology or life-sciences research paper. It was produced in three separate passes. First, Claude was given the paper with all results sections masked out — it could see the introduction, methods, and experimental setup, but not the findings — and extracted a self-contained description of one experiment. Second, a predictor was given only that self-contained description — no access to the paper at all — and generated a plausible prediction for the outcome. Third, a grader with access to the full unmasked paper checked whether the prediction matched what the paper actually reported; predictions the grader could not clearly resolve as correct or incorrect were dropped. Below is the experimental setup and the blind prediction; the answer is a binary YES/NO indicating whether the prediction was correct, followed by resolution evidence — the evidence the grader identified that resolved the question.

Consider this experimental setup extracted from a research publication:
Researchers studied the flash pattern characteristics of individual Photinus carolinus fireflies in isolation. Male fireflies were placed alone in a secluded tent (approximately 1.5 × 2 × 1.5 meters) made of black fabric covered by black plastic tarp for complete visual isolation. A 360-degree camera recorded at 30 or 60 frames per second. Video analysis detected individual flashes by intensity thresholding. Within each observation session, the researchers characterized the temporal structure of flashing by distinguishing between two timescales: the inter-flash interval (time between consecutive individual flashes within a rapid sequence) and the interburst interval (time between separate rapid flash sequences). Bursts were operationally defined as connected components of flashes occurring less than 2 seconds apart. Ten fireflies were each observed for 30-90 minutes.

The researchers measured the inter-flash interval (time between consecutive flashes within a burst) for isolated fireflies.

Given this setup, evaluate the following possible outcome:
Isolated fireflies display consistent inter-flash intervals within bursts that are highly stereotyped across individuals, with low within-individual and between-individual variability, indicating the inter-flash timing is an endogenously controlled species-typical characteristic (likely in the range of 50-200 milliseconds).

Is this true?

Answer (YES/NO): NO